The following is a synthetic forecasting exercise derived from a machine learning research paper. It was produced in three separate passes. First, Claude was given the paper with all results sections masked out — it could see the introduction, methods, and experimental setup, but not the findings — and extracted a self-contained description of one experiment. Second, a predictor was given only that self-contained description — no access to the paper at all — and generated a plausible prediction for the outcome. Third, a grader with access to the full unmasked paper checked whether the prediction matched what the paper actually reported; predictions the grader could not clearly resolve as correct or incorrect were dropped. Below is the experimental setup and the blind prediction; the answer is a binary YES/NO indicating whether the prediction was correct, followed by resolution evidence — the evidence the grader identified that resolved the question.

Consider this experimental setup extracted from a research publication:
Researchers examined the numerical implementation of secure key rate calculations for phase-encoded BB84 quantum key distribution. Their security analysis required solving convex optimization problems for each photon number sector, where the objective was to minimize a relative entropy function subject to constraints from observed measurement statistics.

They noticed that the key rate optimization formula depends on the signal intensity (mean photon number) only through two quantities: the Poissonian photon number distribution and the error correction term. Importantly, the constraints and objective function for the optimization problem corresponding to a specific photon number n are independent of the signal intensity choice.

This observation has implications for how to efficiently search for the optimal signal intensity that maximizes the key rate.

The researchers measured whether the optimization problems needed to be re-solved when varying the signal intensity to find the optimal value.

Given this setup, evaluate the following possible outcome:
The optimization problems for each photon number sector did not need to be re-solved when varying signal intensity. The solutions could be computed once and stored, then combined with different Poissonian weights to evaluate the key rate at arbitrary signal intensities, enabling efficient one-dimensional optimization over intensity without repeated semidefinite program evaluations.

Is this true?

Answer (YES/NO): YES